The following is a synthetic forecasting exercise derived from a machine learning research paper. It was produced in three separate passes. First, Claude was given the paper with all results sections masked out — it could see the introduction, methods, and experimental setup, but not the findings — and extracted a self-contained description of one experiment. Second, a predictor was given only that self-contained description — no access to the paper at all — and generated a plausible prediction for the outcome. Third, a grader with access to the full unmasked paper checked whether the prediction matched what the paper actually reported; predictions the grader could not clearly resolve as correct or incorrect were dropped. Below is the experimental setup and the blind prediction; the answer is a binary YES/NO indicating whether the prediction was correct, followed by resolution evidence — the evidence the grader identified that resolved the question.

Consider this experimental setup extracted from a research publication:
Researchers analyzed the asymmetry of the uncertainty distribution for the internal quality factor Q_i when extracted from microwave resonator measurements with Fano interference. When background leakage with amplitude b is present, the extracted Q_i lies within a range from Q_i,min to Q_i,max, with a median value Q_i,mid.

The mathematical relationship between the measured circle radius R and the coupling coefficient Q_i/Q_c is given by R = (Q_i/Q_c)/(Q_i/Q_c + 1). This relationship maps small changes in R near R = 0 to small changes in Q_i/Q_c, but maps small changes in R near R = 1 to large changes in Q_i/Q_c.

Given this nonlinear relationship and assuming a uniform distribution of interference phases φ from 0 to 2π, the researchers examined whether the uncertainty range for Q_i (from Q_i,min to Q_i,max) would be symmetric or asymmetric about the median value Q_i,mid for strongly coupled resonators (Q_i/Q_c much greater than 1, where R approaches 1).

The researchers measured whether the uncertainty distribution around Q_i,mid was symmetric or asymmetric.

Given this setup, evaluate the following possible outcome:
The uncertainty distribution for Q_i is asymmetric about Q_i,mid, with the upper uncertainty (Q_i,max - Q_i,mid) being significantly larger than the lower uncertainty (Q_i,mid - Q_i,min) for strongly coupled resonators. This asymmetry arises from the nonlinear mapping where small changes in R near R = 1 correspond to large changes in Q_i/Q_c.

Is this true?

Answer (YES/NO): YES